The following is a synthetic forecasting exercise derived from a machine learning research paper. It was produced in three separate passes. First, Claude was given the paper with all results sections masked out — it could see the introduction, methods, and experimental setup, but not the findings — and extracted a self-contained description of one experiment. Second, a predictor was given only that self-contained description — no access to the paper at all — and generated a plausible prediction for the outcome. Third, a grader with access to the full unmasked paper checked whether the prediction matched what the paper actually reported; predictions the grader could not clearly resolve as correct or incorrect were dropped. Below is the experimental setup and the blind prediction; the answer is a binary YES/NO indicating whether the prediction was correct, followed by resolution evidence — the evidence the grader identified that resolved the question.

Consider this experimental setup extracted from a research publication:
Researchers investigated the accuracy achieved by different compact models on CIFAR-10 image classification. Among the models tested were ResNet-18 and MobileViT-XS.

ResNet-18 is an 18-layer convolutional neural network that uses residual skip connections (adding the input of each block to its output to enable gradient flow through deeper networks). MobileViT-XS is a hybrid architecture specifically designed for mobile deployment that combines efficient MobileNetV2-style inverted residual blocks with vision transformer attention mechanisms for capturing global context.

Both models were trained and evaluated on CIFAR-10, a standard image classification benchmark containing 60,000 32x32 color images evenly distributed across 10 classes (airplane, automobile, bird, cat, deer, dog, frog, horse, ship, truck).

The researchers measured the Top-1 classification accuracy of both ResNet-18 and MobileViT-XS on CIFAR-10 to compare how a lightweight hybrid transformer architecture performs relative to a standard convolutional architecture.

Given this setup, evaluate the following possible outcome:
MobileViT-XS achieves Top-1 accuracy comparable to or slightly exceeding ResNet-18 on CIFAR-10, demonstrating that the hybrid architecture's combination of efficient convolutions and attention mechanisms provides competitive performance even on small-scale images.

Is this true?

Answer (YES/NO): NO